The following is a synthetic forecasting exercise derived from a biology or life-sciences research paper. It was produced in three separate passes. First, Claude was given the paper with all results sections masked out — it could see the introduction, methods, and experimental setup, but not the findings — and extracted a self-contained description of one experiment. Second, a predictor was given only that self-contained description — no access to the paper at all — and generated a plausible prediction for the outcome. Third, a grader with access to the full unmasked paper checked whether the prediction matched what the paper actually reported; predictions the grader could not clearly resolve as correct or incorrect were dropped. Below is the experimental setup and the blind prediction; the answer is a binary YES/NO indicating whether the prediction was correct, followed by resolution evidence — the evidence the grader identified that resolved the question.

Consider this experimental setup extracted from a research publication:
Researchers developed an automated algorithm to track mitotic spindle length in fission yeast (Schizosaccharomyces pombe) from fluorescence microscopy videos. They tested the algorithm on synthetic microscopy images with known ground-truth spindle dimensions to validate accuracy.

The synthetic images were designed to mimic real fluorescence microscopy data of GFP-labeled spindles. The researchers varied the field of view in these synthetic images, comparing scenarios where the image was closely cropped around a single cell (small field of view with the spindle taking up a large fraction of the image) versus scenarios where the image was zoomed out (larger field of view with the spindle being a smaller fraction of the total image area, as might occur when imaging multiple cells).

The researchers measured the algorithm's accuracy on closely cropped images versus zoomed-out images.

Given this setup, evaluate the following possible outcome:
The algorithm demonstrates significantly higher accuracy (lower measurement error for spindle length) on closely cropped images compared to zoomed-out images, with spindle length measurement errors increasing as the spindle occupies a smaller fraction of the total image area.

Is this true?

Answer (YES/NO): YES